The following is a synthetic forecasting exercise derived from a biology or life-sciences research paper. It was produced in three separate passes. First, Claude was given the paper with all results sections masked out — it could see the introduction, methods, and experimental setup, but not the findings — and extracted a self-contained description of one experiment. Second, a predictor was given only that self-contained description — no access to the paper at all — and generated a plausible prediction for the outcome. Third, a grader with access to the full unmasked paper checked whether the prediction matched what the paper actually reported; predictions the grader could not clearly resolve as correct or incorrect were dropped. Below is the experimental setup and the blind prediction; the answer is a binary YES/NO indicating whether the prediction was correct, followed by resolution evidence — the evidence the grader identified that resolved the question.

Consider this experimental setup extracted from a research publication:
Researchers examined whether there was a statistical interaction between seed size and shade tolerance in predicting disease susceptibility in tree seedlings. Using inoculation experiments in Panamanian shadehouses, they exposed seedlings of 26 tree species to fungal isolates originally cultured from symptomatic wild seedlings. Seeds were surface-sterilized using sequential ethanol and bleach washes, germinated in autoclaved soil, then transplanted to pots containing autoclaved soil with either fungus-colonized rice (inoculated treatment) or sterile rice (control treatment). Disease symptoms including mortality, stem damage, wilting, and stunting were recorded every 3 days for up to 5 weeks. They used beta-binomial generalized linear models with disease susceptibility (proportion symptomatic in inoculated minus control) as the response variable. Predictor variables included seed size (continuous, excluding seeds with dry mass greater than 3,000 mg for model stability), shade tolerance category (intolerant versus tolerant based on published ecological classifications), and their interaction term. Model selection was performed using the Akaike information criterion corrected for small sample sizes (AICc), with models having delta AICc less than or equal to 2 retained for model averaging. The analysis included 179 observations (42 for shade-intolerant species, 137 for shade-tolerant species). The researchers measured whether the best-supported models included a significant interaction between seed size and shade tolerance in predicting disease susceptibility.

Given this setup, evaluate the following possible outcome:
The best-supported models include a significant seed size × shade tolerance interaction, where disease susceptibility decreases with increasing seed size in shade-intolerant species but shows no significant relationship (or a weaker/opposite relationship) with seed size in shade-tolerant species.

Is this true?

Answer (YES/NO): YES